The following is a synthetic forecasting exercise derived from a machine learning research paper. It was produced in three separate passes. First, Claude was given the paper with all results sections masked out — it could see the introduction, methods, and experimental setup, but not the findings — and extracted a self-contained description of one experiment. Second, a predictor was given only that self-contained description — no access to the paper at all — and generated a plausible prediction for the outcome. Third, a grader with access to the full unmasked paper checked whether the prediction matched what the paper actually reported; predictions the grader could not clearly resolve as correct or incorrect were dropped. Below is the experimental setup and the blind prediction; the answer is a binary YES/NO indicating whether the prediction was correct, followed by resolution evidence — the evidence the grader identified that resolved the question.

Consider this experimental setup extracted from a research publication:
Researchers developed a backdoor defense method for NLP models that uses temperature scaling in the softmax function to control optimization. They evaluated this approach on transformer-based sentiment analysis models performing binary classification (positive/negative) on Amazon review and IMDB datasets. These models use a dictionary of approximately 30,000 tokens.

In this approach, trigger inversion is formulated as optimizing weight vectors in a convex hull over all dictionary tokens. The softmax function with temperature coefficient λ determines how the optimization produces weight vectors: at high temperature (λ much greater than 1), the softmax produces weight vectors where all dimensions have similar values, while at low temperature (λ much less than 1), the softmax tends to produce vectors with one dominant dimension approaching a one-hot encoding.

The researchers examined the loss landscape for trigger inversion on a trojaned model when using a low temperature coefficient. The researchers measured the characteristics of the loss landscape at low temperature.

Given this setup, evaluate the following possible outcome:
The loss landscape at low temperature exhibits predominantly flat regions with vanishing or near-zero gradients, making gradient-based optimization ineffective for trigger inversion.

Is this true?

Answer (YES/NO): NO